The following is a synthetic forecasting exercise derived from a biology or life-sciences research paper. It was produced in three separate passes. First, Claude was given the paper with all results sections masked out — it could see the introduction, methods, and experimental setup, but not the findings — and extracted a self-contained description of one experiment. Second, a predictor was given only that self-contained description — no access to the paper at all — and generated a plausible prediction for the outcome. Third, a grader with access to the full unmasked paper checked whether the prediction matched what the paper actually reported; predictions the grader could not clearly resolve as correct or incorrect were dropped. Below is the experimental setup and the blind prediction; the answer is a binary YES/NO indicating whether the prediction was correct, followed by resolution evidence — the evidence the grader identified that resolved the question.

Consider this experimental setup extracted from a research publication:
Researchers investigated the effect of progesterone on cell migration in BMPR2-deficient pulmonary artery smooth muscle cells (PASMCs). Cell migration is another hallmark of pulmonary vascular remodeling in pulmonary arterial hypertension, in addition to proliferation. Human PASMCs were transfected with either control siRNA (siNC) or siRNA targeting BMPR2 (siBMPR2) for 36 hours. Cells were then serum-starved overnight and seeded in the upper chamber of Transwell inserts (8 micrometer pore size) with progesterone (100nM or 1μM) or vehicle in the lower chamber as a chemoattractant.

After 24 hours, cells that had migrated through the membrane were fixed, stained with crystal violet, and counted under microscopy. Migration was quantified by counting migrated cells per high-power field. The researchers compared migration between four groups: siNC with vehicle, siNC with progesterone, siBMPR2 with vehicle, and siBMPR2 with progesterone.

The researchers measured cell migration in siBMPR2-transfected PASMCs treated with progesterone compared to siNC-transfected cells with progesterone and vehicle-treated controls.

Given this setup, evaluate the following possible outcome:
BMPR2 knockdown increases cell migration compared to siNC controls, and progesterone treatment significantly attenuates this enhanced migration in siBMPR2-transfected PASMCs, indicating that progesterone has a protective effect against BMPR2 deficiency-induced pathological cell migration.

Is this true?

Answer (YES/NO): NO